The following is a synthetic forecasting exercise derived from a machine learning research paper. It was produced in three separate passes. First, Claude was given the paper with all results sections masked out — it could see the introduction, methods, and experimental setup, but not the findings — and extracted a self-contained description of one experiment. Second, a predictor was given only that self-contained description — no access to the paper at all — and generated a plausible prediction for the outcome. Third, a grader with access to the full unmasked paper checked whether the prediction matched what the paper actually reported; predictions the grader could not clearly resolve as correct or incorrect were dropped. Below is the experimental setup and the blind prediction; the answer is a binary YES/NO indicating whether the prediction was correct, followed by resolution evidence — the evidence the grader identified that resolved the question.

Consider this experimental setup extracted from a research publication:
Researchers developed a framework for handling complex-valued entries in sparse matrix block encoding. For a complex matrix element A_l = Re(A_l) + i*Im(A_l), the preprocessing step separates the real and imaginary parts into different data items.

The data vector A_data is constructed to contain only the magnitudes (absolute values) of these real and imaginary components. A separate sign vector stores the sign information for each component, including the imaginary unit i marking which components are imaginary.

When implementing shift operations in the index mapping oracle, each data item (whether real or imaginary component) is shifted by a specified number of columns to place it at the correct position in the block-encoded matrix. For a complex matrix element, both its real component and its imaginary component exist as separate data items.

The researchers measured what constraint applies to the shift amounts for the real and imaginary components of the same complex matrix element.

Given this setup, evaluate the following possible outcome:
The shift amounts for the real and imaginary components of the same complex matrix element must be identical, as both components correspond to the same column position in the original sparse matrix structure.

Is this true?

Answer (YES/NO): YES